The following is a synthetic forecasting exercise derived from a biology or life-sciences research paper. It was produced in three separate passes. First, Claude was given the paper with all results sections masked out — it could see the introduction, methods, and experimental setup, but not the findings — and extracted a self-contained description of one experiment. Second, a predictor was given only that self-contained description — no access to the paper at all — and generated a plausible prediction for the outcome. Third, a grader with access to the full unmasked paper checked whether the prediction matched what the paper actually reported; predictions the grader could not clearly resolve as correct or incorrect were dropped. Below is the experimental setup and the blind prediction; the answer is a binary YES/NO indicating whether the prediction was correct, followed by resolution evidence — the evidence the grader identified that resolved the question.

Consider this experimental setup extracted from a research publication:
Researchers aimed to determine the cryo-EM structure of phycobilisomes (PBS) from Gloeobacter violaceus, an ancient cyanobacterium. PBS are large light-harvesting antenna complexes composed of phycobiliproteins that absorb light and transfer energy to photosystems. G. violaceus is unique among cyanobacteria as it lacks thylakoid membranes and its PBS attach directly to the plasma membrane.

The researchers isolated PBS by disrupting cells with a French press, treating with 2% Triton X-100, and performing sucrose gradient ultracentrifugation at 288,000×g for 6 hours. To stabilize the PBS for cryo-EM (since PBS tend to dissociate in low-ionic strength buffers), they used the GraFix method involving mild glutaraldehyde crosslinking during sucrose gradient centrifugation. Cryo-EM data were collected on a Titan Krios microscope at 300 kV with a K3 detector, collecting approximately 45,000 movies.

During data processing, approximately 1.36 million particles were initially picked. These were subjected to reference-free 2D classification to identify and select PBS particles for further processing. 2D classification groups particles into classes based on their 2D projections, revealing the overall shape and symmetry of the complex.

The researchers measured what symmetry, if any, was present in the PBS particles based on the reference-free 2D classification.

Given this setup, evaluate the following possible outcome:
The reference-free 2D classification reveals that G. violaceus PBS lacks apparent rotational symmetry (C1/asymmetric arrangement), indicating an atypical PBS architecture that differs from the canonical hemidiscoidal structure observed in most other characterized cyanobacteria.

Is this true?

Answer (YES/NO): NO